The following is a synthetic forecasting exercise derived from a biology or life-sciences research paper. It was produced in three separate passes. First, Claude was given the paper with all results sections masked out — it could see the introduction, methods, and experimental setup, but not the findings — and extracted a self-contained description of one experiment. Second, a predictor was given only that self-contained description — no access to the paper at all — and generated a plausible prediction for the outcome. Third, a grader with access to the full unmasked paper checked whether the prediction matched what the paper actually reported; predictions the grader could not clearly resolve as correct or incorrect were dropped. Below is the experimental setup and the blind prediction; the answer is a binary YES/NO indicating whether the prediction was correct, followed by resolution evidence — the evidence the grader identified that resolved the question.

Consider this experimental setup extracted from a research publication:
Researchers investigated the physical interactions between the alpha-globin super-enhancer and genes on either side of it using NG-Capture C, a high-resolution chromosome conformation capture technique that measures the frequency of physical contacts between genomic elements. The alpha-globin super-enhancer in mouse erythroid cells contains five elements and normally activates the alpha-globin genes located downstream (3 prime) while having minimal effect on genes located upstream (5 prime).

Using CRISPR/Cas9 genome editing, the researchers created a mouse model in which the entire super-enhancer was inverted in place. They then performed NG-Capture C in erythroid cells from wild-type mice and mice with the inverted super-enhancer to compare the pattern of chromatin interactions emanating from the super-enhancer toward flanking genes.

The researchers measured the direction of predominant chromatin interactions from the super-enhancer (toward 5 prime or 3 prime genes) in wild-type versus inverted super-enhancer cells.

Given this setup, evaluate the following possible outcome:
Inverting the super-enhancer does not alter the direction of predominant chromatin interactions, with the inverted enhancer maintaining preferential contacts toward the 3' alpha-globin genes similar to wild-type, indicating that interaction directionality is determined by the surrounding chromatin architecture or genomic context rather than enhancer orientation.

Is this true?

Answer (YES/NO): NO